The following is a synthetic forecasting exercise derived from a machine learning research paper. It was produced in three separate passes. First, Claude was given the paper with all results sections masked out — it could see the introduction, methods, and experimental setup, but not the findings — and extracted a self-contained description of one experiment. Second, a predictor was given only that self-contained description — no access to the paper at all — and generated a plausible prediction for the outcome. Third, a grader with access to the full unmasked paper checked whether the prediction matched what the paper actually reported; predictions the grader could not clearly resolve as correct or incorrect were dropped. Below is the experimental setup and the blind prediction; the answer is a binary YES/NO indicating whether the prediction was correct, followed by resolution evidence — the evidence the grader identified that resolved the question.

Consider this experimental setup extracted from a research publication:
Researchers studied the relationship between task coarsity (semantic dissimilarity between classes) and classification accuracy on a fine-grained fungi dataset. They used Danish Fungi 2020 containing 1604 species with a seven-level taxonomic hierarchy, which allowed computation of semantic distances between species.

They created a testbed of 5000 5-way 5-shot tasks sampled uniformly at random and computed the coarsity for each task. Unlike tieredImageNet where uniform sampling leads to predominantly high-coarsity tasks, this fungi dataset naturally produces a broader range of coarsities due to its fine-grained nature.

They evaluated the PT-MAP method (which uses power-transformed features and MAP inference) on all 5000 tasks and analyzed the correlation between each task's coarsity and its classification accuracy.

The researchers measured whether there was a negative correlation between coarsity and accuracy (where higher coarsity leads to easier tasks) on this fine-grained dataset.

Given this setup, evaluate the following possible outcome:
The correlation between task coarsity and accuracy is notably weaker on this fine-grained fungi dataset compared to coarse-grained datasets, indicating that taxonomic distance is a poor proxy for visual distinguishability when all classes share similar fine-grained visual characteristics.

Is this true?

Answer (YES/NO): NO